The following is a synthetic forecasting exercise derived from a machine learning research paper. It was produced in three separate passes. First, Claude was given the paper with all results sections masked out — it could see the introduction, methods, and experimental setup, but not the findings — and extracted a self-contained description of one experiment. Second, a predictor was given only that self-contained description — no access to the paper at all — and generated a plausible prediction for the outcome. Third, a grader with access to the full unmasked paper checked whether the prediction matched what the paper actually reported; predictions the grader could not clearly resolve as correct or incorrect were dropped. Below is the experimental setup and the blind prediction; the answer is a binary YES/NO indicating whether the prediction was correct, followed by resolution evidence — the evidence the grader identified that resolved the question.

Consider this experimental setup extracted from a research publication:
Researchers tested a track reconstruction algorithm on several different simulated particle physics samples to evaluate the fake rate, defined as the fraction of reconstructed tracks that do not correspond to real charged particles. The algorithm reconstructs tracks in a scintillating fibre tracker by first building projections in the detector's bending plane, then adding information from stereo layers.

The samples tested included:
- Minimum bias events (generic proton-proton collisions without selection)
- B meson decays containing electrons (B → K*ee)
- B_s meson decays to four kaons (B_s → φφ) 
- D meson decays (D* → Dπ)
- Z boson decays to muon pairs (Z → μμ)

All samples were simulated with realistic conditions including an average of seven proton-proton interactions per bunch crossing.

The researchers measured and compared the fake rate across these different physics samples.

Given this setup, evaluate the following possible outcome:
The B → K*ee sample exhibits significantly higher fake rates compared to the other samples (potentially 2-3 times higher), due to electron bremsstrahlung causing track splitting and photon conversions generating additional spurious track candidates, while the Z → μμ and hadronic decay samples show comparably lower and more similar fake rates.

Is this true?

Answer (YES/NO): NO